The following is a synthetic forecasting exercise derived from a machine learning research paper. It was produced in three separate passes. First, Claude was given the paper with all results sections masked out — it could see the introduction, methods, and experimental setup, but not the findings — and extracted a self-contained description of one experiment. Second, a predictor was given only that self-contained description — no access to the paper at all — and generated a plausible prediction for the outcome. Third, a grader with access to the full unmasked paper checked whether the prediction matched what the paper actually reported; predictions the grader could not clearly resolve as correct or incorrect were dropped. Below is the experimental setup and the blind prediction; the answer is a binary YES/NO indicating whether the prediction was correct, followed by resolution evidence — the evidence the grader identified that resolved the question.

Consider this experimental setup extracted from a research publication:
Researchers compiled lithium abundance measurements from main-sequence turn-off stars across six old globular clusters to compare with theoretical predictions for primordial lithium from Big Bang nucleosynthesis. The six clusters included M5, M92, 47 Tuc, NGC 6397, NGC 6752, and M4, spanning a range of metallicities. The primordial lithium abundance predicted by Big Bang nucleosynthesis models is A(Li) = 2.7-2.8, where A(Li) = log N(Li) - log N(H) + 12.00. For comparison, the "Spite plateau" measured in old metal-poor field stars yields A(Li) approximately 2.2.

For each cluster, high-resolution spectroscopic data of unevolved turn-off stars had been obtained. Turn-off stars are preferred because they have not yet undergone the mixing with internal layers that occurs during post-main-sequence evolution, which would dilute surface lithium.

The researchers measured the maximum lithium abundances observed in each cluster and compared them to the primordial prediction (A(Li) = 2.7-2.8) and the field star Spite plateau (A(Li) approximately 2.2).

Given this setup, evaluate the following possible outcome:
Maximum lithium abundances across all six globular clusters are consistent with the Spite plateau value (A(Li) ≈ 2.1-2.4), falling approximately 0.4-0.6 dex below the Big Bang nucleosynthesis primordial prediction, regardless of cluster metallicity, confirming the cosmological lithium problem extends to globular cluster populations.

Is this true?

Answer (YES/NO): NO